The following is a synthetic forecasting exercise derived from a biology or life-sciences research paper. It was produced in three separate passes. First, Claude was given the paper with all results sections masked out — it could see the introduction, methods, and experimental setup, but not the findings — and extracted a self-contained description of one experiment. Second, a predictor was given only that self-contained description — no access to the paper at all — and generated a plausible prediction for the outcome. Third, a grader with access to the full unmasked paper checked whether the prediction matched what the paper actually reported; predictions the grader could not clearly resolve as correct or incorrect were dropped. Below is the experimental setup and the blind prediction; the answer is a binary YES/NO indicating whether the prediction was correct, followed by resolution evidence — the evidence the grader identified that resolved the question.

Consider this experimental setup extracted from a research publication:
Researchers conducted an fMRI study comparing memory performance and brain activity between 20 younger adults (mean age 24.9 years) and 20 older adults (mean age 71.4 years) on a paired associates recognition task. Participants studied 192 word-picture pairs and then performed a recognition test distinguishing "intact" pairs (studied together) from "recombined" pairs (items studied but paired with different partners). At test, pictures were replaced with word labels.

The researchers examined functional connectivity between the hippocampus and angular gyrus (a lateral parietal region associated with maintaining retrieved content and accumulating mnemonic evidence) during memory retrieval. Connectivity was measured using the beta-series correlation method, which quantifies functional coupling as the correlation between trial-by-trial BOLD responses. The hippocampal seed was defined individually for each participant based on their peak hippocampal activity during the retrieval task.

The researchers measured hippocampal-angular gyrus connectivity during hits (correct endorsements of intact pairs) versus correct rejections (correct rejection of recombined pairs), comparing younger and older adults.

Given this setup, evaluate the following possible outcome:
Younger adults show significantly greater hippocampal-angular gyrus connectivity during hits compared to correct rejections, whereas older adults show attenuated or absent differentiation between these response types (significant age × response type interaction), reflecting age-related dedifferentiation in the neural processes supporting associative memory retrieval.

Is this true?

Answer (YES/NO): NO